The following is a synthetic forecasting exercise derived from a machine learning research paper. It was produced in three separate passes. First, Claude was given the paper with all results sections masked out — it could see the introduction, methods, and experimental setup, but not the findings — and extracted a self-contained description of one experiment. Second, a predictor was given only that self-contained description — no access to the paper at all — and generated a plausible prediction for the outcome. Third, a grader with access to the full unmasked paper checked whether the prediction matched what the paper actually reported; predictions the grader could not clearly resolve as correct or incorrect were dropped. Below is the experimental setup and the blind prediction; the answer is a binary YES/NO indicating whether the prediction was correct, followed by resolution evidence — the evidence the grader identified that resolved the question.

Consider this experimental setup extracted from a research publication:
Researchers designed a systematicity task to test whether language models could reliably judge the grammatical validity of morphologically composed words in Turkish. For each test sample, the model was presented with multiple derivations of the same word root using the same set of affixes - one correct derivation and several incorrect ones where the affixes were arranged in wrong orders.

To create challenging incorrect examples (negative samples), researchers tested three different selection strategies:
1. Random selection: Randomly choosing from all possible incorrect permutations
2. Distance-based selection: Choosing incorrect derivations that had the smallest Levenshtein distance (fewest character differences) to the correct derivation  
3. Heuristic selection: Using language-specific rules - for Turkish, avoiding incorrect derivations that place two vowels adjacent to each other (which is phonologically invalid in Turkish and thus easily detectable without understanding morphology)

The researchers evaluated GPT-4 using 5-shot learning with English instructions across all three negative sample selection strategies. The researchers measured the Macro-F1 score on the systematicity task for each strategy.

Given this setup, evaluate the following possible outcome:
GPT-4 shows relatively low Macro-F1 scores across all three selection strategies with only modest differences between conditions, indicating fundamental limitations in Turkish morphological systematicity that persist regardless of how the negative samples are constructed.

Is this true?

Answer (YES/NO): NO